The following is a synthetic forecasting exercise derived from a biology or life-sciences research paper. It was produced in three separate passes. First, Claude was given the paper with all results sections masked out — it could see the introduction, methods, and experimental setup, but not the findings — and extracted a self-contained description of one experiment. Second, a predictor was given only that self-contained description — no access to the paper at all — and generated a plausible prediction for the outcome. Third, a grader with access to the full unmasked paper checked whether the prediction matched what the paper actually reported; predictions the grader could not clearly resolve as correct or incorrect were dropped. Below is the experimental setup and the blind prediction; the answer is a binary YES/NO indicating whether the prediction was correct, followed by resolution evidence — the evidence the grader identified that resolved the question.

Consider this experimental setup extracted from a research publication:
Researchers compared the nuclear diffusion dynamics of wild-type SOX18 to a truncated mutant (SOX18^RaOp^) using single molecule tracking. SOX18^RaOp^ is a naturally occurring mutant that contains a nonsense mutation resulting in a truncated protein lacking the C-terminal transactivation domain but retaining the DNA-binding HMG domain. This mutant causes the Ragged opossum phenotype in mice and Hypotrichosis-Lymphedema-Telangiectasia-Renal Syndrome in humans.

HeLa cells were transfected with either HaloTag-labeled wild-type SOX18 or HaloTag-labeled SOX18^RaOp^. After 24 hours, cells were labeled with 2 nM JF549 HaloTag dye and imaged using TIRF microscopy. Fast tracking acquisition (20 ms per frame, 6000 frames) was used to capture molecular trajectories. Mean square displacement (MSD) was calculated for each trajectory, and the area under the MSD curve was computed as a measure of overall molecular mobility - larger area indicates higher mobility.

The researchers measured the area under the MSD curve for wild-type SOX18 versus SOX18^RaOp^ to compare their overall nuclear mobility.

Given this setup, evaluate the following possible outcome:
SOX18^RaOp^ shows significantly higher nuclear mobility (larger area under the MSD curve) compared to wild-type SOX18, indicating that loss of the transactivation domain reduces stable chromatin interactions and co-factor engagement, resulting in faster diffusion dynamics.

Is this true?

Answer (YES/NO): NO